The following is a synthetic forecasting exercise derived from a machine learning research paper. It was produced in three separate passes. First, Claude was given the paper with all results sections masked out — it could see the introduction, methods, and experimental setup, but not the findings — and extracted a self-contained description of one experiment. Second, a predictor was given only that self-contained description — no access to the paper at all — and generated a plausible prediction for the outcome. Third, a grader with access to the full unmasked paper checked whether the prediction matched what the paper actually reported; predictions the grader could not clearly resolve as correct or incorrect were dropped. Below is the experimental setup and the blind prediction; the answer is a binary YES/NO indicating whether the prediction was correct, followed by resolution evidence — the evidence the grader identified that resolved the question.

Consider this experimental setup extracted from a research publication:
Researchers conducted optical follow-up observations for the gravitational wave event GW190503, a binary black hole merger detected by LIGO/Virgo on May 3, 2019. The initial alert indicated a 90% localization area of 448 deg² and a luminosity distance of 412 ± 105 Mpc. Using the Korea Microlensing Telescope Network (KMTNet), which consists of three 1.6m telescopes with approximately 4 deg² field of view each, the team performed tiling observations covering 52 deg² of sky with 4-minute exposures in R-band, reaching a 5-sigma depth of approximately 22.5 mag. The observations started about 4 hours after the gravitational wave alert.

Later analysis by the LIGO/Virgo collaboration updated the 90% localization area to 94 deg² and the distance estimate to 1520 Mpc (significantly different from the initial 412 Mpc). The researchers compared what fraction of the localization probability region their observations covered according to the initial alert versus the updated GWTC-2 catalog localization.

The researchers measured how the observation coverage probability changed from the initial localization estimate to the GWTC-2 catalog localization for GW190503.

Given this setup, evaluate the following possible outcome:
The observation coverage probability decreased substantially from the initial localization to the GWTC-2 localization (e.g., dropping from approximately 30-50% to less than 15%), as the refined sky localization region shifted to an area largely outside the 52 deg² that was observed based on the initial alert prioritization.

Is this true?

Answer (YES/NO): NO